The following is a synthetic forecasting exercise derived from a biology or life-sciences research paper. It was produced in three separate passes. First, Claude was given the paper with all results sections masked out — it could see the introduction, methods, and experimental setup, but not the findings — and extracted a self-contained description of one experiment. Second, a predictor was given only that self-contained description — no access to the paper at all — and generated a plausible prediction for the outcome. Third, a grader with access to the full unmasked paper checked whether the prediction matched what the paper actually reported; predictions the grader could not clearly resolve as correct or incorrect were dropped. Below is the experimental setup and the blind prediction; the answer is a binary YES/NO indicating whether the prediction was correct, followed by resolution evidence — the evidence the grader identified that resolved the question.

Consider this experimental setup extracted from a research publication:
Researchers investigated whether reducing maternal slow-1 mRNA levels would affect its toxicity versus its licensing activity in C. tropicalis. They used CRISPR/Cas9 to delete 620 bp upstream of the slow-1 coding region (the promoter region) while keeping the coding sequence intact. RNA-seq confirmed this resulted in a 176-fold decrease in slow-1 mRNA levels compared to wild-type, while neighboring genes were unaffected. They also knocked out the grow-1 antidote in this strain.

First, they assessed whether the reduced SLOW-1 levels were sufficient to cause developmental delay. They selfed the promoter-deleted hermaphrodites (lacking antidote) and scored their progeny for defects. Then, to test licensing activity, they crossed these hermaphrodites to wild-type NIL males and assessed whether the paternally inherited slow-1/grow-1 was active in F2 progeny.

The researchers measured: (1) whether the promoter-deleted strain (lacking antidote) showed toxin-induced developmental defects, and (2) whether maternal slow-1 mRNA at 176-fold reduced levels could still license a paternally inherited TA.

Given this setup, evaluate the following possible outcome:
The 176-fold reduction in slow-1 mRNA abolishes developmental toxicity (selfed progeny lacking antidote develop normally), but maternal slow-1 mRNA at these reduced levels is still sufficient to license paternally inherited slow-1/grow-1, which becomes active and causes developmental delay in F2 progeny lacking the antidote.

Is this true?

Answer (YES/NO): YES